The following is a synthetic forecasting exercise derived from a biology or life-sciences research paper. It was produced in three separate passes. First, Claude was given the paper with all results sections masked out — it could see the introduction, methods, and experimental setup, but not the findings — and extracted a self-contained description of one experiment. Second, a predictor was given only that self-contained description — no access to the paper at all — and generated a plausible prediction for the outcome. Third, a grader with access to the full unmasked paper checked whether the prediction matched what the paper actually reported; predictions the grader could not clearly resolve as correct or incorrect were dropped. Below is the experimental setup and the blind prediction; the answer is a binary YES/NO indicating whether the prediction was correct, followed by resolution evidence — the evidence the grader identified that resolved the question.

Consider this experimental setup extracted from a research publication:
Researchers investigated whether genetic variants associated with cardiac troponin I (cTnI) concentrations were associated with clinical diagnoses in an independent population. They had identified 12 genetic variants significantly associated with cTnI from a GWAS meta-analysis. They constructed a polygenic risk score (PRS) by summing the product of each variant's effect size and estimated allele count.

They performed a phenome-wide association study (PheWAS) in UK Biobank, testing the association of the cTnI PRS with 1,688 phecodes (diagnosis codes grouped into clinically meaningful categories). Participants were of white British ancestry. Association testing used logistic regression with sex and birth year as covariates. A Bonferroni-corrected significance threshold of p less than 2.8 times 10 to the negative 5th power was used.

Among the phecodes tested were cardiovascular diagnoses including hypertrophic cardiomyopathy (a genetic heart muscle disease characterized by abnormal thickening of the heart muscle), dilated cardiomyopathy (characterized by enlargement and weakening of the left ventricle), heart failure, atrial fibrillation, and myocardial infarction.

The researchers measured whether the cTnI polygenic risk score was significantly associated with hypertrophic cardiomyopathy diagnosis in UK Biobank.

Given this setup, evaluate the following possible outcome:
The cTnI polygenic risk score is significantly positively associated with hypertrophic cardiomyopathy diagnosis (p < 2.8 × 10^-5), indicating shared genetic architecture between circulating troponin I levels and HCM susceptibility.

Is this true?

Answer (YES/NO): NO